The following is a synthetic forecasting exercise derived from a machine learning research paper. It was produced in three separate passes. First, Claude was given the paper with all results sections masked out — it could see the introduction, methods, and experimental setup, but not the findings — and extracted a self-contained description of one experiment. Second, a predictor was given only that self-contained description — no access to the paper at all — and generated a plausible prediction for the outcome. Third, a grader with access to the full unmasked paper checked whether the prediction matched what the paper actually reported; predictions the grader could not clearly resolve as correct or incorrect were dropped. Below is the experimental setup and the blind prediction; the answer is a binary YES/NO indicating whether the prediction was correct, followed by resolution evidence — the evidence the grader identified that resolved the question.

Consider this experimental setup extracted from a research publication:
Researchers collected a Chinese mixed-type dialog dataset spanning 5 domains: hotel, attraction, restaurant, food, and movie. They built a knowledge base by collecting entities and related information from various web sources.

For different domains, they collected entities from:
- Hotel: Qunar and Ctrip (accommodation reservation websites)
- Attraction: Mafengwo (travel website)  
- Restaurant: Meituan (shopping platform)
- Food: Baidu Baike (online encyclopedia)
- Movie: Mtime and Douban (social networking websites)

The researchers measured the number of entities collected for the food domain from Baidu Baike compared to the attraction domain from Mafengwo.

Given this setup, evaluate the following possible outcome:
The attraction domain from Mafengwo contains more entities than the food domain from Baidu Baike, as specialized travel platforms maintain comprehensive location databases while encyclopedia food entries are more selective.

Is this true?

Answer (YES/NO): NO